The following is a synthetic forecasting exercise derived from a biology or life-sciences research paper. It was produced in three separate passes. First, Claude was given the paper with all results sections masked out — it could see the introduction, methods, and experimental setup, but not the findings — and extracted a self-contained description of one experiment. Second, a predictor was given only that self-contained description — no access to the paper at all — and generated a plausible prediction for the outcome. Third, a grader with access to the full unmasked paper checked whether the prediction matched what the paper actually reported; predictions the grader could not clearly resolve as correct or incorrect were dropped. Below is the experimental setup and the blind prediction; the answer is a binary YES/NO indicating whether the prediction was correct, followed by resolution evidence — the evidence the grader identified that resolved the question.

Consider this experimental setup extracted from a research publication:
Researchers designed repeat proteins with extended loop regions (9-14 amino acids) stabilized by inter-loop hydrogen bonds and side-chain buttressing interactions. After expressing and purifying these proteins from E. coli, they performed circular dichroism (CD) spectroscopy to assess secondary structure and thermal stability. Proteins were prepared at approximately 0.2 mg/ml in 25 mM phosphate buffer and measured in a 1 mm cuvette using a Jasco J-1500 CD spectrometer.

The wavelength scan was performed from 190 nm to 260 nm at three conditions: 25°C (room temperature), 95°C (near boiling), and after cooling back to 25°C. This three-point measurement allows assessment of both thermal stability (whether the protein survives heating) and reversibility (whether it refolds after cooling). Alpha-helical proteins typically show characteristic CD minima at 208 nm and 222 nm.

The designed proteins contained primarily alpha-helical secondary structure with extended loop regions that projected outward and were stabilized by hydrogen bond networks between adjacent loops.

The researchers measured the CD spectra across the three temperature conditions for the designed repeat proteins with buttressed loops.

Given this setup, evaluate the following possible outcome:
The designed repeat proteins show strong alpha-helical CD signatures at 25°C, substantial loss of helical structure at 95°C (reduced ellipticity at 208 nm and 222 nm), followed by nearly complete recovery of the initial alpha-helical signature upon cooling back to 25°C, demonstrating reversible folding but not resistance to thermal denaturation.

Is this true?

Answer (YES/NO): NO